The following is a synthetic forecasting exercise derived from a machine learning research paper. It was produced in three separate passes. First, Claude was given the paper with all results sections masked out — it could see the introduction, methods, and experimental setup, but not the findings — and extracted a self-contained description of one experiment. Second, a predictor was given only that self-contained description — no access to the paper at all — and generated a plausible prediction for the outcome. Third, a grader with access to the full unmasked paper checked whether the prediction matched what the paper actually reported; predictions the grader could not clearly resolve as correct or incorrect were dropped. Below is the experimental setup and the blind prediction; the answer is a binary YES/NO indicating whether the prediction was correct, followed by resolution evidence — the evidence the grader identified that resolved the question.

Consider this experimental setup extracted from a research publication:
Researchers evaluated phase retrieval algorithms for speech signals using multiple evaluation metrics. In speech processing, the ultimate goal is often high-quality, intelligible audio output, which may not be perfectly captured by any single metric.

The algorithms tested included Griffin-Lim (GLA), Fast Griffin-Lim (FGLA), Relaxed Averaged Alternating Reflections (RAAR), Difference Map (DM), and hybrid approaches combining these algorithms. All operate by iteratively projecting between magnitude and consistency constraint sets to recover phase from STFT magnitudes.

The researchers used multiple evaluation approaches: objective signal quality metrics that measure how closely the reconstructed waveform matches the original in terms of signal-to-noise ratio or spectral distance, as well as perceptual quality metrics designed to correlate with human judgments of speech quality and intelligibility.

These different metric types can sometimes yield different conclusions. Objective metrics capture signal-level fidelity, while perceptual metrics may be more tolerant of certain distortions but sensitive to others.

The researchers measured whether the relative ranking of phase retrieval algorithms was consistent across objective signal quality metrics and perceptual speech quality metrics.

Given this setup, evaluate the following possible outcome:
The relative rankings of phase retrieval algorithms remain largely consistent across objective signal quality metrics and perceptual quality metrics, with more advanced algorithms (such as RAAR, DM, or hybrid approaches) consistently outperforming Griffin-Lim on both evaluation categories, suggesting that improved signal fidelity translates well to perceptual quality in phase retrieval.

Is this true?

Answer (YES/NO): YES